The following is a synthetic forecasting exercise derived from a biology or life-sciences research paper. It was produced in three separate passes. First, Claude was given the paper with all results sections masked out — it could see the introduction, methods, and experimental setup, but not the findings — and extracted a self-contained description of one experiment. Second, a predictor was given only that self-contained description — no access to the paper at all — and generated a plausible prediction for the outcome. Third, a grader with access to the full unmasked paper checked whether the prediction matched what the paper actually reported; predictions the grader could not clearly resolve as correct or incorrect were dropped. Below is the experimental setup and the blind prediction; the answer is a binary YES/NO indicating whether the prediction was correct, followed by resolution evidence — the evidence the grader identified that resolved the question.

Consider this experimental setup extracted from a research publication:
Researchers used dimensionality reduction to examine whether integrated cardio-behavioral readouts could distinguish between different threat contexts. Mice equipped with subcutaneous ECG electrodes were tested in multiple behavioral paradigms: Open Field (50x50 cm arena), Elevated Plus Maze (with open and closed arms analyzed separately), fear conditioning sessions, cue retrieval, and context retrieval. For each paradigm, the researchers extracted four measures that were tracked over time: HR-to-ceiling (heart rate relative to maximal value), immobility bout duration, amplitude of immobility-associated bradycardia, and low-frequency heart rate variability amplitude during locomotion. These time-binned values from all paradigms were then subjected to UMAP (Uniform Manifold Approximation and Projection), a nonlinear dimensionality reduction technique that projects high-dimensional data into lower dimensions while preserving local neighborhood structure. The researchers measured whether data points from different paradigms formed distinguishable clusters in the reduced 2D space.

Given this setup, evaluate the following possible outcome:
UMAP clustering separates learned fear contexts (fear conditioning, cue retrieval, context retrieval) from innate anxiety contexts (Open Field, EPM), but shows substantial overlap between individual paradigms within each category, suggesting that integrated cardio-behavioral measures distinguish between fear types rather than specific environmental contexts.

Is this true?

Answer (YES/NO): NO